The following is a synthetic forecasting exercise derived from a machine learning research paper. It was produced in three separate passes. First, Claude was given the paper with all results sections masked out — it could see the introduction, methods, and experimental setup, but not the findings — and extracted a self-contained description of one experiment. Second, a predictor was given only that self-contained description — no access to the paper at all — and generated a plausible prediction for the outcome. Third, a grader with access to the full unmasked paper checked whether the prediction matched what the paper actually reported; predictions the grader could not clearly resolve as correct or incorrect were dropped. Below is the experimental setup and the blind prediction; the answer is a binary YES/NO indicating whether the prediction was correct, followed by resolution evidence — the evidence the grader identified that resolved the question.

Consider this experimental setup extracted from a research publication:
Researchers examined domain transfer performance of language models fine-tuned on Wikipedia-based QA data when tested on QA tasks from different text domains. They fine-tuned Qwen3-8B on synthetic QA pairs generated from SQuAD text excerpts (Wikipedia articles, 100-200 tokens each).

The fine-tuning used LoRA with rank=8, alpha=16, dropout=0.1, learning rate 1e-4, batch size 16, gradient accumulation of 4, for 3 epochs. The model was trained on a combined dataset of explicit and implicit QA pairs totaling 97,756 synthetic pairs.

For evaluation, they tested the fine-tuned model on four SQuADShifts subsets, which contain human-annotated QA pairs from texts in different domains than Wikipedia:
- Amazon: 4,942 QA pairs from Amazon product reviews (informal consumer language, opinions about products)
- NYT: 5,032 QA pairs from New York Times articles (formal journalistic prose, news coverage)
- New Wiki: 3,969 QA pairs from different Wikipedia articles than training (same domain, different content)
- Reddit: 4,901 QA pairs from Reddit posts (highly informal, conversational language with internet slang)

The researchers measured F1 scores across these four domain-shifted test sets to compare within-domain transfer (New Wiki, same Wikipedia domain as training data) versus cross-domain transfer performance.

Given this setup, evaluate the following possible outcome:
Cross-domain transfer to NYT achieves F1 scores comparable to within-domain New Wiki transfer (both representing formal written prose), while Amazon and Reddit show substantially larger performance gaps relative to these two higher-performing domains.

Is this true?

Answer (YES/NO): NO